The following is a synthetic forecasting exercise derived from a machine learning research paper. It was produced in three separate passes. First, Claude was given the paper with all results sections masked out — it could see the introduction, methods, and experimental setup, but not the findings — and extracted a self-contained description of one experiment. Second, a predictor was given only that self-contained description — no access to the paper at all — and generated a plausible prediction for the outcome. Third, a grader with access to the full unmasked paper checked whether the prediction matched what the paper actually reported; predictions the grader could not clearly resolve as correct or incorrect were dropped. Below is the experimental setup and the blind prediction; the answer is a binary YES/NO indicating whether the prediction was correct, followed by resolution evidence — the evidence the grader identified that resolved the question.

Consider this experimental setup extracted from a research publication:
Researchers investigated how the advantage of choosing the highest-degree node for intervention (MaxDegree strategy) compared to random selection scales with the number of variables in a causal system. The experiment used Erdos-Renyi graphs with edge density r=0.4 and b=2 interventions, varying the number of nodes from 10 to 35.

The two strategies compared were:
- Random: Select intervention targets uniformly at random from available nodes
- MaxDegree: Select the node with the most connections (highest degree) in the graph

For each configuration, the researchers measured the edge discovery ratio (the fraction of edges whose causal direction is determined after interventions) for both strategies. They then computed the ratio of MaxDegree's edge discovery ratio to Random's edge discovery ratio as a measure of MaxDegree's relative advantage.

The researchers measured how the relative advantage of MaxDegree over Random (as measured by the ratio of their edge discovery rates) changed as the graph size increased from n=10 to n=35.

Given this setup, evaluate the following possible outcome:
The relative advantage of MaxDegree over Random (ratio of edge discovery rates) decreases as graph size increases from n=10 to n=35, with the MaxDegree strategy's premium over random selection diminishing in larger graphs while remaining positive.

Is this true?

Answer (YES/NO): YES